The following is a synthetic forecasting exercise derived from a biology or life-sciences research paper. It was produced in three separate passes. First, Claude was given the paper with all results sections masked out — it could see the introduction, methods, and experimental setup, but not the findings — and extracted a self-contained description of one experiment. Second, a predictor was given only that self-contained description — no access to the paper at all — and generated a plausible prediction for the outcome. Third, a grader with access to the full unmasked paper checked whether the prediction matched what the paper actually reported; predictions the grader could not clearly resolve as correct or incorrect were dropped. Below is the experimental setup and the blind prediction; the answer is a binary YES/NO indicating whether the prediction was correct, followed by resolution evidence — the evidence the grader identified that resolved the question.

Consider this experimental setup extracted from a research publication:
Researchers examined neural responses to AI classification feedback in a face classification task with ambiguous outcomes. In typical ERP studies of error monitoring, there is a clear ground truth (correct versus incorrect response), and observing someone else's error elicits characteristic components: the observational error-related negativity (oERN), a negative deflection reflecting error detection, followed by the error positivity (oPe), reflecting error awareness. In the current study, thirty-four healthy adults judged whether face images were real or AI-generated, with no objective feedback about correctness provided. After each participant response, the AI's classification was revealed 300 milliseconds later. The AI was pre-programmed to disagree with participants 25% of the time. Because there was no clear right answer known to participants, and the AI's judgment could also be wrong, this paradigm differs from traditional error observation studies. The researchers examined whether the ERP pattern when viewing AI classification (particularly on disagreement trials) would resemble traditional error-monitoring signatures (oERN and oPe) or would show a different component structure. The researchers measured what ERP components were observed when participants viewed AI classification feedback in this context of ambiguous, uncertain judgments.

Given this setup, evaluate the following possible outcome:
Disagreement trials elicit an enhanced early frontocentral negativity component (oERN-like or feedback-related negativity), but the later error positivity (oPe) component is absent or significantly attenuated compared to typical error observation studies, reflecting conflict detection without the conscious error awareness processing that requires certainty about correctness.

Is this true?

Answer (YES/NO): NO